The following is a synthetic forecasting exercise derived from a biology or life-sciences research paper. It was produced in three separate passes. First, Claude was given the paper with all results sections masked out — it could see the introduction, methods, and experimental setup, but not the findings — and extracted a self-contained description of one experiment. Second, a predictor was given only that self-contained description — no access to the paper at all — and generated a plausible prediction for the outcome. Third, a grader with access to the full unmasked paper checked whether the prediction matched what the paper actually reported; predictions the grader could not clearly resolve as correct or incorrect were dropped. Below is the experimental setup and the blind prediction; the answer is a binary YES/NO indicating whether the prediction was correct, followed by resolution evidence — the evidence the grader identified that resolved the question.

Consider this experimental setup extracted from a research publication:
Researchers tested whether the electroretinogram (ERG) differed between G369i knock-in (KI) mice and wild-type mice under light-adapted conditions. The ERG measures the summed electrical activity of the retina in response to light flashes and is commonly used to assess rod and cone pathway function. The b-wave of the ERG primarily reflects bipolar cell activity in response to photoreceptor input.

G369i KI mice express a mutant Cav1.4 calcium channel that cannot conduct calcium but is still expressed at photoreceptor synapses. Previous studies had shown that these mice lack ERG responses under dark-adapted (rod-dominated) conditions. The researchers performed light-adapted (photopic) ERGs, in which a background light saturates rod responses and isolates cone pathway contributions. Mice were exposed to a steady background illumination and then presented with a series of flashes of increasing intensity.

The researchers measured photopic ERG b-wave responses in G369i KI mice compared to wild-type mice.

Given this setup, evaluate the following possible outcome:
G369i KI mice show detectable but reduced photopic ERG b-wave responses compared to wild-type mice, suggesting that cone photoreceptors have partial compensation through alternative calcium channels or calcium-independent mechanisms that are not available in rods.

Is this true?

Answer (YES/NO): YES